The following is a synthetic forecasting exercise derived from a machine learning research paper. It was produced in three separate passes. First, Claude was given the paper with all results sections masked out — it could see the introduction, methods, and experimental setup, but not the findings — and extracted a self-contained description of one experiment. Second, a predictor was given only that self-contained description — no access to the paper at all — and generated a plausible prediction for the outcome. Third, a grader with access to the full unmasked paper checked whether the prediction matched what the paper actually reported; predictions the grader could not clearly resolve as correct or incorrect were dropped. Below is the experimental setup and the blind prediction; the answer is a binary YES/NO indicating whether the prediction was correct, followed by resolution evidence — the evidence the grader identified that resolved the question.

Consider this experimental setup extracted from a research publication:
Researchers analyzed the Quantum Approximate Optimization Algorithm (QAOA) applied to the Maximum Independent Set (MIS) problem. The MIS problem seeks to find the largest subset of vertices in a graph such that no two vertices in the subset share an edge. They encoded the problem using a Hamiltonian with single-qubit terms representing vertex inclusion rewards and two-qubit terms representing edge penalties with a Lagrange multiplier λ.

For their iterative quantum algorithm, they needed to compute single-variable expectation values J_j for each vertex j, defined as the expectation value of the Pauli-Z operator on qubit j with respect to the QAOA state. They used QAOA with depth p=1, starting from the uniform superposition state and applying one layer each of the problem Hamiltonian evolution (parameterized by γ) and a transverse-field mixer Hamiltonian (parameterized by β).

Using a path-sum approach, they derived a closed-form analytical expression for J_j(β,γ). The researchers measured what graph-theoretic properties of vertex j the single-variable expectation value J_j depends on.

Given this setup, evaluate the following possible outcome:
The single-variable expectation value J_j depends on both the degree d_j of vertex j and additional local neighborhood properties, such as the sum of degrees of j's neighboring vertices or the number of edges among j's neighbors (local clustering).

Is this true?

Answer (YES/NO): NO